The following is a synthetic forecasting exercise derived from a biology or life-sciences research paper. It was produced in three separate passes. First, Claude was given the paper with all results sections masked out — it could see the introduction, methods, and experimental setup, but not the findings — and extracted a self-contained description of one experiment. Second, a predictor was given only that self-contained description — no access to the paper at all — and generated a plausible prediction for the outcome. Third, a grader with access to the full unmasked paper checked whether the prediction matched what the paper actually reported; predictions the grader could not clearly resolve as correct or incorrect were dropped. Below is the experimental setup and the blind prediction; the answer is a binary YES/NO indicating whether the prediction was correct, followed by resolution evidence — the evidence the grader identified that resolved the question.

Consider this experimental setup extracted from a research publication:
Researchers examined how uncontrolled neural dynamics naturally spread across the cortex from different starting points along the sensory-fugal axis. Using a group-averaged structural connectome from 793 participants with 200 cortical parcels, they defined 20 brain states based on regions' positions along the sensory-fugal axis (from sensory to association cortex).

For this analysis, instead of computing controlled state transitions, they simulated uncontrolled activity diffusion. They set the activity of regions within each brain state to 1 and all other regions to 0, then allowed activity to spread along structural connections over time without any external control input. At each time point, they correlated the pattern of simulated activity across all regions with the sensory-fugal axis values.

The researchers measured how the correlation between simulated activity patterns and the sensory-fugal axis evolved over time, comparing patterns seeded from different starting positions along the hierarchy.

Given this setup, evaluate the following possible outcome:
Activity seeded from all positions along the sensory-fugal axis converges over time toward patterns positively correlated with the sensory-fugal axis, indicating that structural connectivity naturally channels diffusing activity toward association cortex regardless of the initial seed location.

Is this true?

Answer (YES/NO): NO